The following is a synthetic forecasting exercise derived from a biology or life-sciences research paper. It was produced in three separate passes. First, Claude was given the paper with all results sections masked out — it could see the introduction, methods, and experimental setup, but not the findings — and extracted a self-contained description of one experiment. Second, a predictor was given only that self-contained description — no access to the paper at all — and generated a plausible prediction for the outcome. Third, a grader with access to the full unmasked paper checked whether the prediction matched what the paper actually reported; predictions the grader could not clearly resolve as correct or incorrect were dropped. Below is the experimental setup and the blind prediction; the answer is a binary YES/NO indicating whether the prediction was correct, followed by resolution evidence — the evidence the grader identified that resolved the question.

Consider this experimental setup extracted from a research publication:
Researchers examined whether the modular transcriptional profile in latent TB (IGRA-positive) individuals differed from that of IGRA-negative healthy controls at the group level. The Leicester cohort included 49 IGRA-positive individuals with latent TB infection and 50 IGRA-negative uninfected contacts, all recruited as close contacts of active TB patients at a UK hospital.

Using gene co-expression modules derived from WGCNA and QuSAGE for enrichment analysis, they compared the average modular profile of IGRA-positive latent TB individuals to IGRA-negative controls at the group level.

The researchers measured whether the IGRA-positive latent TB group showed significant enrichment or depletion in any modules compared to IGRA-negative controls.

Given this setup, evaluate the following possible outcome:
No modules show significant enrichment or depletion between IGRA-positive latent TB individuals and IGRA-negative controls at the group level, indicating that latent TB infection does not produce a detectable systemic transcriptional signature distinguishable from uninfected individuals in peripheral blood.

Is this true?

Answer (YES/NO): YES